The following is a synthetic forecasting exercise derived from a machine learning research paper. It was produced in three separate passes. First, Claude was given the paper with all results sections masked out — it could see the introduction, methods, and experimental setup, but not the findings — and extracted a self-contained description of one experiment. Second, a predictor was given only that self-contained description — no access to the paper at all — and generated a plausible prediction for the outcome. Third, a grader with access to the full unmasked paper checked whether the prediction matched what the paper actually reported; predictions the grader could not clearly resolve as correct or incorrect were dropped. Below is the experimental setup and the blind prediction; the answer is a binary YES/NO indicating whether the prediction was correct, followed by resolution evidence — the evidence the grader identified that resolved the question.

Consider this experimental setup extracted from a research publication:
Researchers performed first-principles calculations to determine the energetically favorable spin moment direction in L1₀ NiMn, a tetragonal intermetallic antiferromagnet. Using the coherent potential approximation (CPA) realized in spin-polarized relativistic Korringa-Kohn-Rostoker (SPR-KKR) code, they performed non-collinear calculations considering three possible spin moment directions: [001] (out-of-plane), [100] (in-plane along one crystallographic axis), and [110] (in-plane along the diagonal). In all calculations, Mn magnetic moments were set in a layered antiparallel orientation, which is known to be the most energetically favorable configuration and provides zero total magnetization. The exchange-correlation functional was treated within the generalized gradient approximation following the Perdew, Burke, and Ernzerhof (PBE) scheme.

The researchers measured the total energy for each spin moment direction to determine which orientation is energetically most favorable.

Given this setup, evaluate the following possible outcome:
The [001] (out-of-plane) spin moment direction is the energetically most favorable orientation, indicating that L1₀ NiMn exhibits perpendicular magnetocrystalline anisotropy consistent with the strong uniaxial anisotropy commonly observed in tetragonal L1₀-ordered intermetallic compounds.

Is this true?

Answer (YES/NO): NO